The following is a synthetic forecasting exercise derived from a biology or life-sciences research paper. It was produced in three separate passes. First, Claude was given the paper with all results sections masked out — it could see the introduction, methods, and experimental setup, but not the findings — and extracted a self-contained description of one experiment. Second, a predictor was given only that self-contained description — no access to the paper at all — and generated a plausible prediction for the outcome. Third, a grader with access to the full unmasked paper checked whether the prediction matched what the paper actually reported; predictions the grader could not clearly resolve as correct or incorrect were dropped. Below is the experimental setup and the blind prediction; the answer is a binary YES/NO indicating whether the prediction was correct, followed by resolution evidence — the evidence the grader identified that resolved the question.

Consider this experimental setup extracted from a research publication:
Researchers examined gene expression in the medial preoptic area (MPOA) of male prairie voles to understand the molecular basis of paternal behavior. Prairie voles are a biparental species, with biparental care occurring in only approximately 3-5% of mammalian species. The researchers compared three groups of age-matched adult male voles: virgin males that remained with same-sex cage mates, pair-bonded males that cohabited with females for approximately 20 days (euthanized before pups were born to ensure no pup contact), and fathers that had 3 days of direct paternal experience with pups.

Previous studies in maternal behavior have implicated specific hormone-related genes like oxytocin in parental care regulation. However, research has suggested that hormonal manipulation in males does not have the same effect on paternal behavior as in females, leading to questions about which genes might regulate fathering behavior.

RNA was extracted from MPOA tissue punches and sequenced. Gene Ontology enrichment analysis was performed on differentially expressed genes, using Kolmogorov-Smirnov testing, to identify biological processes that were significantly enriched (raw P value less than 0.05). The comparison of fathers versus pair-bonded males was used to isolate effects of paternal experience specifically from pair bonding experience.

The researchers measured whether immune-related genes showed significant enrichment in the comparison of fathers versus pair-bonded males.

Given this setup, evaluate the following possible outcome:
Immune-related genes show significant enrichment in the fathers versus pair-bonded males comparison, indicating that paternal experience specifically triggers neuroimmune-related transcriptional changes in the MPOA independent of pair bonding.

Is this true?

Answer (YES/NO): NO